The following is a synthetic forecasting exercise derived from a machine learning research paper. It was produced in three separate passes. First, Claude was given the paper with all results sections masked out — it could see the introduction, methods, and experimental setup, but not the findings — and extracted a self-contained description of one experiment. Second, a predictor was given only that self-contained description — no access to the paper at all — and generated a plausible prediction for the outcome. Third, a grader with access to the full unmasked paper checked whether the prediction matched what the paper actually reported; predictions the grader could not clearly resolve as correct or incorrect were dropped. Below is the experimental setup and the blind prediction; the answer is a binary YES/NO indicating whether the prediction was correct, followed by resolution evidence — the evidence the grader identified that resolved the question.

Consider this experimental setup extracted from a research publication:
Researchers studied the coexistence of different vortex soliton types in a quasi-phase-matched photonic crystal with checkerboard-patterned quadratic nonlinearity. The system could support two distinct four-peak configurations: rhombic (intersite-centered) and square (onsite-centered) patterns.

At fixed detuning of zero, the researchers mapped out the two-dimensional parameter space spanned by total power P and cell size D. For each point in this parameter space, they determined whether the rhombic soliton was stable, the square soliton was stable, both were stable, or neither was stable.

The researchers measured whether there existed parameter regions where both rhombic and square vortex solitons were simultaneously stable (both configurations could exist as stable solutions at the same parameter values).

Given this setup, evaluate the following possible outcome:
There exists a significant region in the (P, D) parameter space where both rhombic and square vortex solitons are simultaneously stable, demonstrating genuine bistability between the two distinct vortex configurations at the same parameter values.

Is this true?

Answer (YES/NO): YES